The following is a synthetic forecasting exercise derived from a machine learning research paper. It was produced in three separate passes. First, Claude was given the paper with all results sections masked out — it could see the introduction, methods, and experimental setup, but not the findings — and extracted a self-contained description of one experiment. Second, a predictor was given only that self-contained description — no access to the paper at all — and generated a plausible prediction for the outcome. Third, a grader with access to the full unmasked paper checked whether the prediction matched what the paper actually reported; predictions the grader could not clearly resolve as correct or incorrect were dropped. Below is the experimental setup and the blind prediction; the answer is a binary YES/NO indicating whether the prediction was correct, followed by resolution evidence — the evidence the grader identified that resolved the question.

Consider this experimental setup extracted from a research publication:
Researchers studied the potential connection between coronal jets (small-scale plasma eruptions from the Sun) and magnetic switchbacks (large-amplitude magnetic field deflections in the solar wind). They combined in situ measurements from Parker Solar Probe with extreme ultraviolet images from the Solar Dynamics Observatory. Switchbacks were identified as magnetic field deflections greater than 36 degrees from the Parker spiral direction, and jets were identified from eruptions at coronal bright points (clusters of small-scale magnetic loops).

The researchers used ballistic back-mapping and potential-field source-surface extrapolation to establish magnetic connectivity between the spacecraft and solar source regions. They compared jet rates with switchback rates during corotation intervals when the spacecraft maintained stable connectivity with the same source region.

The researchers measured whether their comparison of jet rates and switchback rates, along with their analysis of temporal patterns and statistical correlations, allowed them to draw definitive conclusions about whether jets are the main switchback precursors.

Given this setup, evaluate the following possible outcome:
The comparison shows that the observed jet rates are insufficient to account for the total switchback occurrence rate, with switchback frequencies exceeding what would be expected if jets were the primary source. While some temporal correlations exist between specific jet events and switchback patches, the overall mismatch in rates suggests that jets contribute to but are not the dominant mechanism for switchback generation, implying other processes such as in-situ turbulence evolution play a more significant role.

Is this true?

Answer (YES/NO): NO